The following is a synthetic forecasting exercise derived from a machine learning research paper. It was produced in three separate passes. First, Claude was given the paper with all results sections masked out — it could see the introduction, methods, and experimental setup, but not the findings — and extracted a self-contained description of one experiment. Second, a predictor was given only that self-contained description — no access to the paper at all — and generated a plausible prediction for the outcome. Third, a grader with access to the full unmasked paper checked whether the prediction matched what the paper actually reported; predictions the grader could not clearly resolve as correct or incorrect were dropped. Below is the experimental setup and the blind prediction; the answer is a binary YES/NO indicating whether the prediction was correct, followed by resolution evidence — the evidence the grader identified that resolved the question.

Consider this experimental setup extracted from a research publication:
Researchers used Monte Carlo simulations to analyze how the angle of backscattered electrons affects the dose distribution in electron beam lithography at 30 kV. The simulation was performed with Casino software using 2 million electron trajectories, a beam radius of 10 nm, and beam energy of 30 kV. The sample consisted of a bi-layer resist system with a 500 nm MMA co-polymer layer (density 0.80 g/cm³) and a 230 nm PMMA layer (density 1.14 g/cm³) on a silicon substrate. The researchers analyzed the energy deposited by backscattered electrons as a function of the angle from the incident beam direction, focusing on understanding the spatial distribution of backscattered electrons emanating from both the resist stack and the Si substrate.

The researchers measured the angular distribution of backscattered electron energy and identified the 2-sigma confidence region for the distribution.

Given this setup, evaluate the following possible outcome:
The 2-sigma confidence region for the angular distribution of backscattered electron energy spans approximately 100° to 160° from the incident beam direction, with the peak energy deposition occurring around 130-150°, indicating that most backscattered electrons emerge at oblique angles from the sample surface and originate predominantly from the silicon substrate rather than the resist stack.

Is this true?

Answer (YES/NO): NO